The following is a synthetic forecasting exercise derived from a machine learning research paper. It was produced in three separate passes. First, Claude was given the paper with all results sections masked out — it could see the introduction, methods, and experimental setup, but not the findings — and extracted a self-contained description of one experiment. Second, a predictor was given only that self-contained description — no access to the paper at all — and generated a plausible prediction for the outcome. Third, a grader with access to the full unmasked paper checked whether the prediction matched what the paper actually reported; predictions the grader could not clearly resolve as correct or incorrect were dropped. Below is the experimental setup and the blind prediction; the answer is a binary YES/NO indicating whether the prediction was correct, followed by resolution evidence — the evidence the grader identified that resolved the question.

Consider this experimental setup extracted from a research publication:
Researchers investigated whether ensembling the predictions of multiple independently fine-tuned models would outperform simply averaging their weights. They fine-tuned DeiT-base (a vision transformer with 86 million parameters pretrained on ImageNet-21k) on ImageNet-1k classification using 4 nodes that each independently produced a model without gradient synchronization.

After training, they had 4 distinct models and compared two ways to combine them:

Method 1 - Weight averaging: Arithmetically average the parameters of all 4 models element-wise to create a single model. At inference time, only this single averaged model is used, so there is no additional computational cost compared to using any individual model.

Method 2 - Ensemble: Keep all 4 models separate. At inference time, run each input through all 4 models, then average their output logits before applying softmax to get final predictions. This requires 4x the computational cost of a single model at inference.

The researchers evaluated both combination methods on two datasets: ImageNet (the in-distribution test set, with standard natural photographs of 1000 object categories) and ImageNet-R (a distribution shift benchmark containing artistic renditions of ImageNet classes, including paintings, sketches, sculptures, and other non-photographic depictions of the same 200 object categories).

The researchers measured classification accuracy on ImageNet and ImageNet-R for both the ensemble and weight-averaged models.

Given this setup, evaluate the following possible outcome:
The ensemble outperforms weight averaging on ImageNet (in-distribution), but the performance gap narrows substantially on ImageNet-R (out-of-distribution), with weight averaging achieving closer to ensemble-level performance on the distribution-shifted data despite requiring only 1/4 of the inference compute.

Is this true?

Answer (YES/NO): NO